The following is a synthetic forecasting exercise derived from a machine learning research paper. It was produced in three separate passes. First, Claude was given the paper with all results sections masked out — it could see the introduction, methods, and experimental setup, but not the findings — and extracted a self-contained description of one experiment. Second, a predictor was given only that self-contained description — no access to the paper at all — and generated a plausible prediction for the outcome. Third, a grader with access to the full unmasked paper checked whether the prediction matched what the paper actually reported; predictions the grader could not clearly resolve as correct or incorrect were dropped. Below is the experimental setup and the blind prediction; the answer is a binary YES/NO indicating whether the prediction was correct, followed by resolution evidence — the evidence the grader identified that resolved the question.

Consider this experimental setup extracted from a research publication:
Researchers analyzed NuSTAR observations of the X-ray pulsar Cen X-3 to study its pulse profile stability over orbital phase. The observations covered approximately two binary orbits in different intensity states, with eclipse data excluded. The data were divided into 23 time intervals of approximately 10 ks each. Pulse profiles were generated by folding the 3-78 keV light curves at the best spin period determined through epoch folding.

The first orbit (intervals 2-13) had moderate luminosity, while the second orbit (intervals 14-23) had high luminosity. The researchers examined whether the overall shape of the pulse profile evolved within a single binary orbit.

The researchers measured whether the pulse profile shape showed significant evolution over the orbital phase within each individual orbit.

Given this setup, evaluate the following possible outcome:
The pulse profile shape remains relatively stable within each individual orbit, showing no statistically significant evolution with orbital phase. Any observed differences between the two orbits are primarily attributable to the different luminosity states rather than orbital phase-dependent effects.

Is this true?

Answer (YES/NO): YES